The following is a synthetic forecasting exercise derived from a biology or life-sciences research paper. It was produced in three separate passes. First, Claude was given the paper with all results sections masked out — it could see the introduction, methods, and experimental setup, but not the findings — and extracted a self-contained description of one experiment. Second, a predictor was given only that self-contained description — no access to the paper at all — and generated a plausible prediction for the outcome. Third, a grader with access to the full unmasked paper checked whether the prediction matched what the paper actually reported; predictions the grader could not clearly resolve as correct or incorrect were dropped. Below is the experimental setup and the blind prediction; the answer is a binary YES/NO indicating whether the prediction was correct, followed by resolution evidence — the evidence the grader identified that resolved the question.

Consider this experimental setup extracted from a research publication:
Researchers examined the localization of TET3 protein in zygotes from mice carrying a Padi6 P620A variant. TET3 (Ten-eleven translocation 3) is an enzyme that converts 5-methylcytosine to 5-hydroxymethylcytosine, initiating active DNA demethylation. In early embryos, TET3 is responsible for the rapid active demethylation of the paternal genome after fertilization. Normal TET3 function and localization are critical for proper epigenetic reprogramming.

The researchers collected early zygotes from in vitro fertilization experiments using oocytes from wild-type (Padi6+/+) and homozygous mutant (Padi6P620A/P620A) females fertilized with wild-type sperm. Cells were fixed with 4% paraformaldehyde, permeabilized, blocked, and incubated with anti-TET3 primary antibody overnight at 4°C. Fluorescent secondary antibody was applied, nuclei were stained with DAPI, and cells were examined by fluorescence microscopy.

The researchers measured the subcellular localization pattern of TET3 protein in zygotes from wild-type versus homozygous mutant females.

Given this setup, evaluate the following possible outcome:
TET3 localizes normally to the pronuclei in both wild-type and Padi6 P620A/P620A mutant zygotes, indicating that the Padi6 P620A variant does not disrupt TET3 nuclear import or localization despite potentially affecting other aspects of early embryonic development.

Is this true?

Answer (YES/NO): YES